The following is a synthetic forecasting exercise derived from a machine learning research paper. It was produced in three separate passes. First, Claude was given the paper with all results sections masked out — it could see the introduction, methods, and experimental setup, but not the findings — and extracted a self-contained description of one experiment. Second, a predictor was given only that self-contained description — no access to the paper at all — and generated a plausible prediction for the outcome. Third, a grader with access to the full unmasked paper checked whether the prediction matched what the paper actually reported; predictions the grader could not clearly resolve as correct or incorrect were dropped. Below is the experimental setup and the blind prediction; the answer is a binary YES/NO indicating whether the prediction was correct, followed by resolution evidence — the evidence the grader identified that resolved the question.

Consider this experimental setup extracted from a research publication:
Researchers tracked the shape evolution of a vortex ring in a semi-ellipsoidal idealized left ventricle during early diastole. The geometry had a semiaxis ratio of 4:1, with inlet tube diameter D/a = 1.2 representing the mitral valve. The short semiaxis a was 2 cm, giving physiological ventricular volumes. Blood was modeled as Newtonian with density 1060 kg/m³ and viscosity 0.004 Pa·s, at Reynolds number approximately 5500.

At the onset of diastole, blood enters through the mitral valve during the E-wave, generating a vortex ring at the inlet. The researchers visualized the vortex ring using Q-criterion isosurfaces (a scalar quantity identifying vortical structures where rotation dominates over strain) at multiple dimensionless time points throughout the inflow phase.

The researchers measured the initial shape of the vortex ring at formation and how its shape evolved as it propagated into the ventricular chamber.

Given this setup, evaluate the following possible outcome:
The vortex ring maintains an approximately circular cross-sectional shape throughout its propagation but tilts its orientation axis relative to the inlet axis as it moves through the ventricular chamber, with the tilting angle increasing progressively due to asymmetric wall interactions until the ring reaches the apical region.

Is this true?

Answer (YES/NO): NO